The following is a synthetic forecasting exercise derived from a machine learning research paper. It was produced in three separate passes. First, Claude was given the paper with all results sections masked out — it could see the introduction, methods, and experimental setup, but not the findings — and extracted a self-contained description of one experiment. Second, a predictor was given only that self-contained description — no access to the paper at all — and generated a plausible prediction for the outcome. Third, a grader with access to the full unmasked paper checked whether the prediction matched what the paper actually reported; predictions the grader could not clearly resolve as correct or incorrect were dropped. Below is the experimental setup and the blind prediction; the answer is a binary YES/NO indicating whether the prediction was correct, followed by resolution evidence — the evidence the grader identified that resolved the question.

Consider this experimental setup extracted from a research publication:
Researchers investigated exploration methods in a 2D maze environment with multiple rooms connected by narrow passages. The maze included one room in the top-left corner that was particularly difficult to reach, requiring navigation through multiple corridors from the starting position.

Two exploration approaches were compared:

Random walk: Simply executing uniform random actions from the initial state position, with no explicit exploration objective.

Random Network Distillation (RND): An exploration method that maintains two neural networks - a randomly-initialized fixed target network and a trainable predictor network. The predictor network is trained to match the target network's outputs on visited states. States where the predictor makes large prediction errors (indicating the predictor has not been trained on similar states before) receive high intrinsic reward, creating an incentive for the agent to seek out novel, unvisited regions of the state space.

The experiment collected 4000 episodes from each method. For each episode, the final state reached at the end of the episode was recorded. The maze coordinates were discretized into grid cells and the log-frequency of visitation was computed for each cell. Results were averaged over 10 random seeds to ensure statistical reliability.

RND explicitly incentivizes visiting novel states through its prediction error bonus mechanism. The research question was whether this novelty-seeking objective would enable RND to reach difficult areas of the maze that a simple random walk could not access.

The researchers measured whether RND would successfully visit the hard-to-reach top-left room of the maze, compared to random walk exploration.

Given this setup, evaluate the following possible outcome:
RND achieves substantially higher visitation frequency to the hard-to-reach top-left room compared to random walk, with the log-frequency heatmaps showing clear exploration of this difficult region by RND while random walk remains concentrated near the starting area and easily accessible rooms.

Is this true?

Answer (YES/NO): NO